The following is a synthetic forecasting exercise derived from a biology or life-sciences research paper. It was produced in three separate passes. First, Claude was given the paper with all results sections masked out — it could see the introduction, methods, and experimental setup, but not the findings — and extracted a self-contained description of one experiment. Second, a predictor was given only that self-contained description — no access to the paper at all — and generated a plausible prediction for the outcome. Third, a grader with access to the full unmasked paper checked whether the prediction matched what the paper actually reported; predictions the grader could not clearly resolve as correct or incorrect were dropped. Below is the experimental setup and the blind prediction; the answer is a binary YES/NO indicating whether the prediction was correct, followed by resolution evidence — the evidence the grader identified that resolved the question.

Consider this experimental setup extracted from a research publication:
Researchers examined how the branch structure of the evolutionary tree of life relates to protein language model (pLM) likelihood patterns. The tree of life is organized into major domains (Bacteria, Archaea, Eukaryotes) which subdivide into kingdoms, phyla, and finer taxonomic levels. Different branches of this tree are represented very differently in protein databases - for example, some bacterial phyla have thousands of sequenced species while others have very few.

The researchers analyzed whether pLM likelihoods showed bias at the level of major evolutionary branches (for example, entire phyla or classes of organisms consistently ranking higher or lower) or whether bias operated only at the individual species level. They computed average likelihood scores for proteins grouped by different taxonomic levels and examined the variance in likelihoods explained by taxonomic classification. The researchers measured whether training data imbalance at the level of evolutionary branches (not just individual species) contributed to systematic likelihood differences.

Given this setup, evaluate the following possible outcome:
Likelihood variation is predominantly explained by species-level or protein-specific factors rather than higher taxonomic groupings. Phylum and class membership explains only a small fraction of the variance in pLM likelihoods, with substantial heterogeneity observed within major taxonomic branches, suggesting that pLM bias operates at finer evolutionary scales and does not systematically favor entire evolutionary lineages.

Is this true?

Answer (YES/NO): NO